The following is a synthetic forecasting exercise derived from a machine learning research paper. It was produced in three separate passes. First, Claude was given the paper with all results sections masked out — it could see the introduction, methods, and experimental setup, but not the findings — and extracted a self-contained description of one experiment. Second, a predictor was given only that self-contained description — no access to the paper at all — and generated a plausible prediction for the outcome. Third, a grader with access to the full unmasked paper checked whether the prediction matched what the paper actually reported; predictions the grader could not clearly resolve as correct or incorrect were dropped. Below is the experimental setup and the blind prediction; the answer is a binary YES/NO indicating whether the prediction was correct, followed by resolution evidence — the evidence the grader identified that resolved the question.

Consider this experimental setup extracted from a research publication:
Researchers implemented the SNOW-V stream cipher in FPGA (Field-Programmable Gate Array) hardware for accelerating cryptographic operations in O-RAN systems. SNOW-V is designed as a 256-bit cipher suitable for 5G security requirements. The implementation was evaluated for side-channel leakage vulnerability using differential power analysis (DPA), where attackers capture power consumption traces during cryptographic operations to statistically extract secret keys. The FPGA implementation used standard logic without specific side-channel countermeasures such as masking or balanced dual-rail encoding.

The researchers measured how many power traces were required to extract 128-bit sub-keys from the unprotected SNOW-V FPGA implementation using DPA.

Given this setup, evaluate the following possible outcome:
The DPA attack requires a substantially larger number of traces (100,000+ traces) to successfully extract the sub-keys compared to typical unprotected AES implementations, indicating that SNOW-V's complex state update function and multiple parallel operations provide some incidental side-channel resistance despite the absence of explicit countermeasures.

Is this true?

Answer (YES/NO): NO